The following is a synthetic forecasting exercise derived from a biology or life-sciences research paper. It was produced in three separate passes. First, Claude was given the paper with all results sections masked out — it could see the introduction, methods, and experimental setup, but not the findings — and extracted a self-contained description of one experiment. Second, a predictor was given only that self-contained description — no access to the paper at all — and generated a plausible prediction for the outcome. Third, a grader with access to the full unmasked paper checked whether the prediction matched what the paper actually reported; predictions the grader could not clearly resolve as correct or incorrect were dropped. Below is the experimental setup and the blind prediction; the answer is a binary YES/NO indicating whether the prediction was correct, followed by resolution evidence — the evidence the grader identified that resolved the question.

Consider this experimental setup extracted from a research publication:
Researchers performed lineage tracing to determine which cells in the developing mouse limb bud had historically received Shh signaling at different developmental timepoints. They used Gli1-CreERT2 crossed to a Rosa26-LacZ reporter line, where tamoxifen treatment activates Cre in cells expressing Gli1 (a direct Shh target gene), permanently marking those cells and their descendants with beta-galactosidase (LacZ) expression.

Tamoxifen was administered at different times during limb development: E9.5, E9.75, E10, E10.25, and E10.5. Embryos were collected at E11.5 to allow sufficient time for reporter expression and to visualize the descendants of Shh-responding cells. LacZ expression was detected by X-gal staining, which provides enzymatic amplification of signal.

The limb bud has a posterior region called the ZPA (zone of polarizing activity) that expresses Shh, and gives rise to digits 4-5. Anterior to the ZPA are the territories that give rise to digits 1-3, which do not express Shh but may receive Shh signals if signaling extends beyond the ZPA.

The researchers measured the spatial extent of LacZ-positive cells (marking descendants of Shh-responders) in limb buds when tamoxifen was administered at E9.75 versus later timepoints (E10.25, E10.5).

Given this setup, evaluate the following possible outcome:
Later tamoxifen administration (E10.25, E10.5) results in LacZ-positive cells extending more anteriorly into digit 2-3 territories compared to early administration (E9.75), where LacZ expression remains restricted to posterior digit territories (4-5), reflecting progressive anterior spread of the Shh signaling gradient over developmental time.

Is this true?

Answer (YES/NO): YES